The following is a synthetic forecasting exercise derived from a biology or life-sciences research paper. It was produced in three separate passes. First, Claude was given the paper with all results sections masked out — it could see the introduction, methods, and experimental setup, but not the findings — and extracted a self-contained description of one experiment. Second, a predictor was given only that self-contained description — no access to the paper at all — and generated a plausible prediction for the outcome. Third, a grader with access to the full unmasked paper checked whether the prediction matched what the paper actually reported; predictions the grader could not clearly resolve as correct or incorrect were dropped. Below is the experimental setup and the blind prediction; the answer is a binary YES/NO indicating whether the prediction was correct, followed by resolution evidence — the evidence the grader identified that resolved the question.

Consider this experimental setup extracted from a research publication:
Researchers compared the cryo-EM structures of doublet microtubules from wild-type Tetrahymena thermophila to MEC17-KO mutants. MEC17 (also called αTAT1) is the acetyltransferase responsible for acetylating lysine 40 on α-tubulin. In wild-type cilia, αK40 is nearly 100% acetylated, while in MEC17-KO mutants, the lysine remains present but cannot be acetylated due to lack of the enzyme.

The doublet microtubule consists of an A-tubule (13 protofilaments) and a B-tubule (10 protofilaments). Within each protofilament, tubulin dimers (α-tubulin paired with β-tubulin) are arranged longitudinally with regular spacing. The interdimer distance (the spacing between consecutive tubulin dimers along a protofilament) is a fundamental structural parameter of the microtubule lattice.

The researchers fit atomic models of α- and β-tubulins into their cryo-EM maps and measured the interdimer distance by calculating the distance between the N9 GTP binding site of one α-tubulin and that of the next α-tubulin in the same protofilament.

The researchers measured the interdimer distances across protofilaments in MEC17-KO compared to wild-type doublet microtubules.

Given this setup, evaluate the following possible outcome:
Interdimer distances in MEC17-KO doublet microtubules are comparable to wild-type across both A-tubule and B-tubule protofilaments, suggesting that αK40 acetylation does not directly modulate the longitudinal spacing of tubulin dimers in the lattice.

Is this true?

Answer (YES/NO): NO